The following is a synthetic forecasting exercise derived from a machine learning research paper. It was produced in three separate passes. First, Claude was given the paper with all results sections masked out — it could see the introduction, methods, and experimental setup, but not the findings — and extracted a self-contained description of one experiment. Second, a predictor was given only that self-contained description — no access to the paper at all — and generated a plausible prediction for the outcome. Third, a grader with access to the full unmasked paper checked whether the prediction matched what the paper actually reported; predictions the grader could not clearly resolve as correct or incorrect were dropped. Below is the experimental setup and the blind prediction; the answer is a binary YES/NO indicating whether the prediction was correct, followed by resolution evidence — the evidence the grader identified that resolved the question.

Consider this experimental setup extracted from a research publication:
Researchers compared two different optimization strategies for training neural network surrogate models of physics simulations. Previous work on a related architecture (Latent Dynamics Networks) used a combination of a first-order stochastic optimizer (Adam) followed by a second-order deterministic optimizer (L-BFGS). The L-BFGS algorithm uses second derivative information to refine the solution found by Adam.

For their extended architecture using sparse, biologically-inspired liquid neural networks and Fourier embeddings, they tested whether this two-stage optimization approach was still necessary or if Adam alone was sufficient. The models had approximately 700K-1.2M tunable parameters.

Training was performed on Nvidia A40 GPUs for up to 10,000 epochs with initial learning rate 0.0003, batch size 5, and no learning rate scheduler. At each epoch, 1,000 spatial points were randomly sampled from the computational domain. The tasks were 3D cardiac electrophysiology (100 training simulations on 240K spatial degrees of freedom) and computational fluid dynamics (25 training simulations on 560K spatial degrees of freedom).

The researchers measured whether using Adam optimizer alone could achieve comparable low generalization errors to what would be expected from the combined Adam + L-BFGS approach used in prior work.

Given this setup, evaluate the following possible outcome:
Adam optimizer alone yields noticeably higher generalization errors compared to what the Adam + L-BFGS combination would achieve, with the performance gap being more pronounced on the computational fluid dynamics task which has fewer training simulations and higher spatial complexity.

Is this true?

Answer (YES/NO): NO